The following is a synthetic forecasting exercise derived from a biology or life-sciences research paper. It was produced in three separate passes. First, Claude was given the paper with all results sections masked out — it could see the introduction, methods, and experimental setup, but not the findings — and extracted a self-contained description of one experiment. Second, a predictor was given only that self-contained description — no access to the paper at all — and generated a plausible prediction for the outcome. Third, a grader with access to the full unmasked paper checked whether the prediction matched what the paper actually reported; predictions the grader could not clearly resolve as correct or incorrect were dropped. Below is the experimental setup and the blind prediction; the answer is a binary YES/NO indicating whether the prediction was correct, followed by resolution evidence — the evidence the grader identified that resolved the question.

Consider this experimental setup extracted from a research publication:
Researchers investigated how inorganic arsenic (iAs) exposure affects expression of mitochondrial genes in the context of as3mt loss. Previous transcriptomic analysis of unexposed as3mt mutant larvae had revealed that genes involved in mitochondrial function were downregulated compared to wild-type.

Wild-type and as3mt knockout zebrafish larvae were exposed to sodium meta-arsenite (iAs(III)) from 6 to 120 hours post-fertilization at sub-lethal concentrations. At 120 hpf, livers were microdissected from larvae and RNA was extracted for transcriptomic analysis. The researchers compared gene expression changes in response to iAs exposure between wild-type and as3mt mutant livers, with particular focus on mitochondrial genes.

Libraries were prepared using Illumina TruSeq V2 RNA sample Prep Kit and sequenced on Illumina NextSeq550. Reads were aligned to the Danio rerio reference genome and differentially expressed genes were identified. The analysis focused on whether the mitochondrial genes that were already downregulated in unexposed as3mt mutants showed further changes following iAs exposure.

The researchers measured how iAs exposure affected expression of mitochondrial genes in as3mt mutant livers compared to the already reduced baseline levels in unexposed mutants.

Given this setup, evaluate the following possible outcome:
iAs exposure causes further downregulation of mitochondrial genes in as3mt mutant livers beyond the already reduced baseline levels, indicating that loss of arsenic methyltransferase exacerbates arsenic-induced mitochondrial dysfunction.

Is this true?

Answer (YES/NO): YES